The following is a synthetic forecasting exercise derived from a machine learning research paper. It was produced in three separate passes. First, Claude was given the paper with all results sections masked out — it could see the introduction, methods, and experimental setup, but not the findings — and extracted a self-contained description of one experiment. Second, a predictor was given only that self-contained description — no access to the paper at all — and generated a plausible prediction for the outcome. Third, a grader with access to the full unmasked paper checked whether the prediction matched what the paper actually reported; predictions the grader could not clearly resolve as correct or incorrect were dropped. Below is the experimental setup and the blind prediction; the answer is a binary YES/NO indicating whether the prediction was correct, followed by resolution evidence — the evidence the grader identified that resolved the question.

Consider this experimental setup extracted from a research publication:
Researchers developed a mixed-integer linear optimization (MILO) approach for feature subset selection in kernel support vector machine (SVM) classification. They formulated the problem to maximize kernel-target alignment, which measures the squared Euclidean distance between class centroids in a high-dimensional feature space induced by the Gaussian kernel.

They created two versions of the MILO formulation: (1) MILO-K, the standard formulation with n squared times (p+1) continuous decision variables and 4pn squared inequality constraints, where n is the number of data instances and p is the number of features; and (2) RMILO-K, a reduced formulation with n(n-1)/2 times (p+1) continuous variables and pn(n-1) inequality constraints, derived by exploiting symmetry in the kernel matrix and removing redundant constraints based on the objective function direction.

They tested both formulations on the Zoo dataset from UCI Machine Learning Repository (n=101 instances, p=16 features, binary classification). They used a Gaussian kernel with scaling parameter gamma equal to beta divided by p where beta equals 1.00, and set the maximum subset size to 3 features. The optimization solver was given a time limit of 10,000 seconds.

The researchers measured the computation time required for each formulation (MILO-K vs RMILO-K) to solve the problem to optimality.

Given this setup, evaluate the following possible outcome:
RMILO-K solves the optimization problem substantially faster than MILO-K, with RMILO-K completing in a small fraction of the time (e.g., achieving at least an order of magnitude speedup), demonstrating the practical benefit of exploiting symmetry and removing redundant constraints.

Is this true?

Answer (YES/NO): NO